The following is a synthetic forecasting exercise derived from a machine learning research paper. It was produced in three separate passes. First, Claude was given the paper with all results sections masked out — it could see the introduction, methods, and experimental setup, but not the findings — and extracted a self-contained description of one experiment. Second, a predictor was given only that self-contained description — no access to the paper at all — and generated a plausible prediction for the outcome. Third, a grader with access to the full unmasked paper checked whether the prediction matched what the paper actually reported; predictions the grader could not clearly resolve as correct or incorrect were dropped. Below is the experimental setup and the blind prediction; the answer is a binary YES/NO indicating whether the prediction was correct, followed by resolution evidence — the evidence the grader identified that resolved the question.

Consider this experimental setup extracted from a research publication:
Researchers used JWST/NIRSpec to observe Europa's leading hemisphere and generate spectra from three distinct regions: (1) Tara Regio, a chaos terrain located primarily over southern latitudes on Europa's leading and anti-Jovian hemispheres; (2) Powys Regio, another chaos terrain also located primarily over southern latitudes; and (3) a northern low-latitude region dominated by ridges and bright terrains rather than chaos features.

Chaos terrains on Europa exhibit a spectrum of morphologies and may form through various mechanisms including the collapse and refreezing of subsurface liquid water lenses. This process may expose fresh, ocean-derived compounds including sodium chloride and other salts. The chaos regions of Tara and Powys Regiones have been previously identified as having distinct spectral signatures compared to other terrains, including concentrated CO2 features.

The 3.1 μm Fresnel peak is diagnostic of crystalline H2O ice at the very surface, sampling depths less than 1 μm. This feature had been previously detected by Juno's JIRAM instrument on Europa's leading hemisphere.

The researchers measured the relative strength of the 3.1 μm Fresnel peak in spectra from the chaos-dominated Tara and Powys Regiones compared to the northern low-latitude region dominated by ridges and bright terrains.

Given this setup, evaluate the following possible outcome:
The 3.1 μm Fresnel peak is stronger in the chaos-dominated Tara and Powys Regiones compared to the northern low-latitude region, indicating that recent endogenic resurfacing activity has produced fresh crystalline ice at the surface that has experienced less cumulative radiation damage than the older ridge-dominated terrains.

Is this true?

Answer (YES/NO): NO